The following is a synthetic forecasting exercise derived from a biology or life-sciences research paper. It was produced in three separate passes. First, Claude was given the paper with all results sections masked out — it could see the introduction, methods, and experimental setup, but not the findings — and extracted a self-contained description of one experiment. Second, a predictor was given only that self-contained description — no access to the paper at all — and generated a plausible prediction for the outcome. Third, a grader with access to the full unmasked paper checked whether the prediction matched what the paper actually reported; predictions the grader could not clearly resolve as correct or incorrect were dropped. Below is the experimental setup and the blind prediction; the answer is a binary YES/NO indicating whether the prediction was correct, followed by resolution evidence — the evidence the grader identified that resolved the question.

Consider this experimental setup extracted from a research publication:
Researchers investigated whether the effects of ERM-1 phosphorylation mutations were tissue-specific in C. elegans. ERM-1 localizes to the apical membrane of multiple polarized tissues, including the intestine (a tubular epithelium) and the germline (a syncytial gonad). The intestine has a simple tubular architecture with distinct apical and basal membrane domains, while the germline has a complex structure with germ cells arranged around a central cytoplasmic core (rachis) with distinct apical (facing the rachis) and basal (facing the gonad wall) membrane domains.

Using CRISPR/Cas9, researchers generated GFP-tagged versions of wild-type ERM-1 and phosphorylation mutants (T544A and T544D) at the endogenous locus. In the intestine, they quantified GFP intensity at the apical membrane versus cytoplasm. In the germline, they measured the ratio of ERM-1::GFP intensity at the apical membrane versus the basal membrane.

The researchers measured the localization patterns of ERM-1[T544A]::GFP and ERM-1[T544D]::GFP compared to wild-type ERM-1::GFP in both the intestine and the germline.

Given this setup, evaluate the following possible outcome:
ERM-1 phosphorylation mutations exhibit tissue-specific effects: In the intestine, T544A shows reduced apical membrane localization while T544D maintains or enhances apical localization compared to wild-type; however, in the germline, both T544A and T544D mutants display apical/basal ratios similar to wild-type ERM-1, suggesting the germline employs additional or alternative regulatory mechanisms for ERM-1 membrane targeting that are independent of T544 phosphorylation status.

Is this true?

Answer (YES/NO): NO